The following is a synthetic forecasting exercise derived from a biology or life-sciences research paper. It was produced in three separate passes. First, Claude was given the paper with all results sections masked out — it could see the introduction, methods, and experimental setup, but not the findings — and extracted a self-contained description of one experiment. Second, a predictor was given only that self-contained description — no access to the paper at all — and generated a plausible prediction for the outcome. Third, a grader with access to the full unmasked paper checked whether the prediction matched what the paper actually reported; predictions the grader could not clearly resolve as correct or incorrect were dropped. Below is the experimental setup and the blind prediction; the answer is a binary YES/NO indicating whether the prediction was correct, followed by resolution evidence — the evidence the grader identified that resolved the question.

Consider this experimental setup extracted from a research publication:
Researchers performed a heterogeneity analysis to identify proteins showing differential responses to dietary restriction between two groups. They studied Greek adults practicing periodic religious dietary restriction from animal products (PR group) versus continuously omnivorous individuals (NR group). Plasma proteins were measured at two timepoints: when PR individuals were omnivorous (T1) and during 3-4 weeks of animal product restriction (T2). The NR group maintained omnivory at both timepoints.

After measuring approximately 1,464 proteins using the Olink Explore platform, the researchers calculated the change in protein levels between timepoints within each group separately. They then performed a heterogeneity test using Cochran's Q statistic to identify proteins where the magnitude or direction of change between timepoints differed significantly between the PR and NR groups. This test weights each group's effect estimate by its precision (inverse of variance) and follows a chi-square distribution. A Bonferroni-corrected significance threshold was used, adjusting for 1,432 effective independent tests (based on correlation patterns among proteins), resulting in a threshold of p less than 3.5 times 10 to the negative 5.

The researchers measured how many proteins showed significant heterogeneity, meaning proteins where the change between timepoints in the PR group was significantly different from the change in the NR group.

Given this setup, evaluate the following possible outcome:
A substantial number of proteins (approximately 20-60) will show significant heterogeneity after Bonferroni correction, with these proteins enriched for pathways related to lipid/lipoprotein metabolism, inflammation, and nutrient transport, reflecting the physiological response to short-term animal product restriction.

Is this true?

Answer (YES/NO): NO